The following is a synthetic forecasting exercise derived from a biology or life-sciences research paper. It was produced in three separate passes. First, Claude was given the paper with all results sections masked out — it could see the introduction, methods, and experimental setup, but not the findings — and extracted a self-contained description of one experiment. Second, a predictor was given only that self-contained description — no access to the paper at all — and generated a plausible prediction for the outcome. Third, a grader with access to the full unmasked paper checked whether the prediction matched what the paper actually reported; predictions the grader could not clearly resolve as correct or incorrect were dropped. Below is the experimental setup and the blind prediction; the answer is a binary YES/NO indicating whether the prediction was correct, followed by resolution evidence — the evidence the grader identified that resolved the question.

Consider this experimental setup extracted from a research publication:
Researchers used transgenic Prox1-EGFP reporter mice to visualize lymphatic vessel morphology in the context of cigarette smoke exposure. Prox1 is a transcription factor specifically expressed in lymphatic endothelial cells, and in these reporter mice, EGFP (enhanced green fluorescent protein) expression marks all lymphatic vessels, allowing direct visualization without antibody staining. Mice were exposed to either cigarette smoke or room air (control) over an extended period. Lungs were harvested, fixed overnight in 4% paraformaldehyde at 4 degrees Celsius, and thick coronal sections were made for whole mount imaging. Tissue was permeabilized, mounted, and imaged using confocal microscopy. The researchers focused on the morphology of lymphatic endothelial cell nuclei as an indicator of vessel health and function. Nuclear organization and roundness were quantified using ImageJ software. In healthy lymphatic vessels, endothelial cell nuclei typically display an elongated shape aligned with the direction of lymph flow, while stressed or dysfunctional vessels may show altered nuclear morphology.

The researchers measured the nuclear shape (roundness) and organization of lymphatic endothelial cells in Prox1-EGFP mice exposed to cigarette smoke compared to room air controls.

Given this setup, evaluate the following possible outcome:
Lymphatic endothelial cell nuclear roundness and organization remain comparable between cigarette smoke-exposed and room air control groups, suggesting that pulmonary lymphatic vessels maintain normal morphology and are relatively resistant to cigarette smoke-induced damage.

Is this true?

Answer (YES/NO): NO